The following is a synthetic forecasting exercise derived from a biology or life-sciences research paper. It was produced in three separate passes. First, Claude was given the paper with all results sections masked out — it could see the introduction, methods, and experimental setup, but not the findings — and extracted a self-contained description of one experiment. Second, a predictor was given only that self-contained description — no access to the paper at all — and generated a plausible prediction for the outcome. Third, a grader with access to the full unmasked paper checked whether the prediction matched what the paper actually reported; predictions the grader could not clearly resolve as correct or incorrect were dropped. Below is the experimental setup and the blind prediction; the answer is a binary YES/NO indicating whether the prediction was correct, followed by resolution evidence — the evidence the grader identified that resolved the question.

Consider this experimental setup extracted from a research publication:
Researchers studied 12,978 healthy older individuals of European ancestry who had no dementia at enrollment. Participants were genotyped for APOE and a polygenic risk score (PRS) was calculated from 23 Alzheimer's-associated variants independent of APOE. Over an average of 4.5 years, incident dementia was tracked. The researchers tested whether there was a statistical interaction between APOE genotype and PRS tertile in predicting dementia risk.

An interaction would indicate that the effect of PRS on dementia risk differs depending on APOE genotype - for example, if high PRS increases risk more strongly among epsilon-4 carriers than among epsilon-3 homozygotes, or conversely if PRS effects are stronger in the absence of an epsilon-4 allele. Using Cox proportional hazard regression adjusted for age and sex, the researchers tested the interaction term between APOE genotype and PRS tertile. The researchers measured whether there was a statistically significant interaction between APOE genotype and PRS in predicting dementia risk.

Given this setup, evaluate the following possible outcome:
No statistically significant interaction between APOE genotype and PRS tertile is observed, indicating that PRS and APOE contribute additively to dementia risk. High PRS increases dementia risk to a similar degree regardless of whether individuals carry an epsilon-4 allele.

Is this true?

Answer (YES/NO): YES